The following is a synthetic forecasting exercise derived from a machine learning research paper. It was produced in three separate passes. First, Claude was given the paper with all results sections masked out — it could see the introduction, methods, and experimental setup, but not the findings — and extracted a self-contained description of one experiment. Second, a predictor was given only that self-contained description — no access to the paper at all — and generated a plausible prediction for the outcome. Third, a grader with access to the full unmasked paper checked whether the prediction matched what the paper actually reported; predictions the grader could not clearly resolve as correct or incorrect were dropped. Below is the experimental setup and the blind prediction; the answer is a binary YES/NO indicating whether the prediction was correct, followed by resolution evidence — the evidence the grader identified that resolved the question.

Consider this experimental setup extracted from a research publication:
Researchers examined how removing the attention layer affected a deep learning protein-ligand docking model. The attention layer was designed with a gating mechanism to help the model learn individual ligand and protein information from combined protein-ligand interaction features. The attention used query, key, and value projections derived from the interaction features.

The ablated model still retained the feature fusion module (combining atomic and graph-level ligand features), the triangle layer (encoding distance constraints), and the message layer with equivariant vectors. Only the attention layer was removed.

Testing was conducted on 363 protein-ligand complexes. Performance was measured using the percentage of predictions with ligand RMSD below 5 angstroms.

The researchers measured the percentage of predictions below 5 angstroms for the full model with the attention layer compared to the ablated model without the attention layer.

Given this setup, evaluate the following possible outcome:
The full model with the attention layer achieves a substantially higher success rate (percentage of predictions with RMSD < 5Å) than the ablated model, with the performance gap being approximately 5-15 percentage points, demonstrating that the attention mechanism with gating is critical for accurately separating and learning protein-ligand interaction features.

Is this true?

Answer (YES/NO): NO